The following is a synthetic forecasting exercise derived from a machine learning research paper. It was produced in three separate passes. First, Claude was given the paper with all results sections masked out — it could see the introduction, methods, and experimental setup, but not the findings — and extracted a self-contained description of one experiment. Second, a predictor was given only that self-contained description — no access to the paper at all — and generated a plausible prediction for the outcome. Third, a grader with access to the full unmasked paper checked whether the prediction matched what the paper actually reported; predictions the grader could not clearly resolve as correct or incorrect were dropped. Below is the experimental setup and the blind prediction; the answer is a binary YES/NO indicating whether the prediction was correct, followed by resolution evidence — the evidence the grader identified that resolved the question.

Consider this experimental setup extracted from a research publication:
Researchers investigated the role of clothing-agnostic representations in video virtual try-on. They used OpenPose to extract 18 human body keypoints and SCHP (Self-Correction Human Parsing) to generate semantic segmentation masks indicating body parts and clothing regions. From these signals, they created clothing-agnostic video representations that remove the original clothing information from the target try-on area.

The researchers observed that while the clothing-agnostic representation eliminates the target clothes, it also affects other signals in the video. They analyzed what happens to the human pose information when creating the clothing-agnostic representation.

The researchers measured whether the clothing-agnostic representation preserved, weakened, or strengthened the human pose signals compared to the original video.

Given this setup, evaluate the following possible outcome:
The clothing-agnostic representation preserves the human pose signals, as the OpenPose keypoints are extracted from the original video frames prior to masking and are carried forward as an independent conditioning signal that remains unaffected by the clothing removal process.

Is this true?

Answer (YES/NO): NO